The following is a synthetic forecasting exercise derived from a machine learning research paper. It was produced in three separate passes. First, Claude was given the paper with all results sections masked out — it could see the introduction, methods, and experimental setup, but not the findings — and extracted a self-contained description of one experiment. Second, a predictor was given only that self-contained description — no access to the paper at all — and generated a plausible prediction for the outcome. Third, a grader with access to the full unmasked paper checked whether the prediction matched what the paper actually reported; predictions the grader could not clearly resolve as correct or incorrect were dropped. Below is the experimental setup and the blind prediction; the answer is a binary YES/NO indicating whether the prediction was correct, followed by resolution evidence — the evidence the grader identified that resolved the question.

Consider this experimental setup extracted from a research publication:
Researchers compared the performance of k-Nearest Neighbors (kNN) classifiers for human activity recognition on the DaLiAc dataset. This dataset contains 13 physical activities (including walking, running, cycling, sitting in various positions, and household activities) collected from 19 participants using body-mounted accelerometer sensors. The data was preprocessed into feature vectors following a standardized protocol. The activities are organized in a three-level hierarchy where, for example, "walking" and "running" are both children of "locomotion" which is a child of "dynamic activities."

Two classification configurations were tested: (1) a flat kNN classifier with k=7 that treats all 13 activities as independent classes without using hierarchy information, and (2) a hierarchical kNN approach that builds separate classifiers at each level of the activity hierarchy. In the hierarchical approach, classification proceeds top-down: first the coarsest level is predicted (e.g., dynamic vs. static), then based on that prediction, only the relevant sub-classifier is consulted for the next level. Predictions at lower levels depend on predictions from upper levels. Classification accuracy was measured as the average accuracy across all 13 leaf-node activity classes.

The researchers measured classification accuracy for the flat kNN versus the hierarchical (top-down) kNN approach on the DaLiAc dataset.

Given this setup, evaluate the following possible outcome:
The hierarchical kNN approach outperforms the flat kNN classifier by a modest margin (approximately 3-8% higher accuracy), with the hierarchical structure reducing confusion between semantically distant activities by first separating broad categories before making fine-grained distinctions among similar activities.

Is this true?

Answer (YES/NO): NO